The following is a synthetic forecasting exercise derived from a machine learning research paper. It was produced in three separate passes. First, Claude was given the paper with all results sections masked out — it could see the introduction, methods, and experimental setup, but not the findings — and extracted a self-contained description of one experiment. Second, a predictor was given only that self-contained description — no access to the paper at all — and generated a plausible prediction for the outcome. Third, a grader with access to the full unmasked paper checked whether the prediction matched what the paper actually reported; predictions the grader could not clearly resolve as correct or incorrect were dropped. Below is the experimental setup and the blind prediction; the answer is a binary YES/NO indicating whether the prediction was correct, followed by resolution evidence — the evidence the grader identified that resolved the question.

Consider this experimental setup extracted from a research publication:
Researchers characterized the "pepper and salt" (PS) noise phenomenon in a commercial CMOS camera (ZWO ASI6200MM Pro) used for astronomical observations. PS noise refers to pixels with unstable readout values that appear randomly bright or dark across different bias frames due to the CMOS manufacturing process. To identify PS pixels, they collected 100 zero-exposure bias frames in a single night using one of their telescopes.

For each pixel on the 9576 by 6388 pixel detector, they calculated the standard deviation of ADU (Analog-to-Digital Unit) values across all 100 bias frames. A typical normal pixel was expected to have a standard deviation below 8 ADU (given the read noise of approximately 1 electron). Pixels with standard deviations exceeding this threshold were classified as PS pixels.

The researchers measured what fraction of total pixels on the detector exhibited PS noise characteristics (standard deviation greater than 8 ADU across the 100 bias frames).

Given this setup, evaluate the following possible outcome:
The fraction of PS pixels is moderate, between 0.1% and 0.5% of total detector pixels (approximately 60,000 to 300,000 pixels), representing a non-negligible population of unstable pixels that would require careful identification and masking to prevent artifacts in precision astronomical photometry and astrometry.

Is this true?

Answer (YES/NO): NO